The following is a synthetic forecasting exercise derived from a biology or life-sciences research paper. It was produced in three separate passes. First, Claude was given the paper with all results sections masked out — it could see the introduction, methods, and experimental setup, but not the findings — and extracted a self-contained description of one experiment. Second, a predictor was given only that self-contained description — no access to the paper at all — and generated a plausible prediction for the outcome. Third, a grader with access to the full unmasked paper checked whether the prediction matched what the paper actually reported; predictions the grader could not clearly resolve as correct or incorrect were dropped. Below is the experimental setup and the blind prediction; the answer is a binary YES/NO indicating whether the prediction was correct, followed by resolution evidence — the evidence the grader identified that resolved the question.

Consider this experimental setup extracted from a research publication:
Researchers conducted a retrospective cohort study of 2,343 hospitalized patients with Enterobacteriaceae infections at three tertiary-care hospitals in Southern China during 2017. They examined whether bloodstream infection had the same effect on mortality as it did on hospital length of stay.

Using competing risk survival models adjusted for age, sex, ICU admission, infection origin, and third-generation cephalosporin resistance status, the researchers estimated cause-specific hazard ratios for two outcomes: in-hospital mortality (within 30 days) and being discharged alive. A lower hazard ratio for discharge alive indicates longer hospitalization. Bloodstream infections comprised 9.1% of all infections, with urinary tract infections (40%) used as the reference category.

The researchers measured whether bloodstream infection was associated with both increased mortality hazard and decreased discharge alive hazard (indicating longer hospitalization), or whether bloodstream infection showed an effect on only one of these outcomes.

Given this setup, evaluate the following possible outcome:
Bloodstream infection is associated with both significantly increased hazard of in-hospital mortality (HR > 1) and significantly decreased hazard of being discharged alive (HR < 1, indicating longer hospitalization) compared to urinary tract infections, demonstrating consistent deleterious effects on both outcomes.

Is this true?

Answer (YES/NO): NO